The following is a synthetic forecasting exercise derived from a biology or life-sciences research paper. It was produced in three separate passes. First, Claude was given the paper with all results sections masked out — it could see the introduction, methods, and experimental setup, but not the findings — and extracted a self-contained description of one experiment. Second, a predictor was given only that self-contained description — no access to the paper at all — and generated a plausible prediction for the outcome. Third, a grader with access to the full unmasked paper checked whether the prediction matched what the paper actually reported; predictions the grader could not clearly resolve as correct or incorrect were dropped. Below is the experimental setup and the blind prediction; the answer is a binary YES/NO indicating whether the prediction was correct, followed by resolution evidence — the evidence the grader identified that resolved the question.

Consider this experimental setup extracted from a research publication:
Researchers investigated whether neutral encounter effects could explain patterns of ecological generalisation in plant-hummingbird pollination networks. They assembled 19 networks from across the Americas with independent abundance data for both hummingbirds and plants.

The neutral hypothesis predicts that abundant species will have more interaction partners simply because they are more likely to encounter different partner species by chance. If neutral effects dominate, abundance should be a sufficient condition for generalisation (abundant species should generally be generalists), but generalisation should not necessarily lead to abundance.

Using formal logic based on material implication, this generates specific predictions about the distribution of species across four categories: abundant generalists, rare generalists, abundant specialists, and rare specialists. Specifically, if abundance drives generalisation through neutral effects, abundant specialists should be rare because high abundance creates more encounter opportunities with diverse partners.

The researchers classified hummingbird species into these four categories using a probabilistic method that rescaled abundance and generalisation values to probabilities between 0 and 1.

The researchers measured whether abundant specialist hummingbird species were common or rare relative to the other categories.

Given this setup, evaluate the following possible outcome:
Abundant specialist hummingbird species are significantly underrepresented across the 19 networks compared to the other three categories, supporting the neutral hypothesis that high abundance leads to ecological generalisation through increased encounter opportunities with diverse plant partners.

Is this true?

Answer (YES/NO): YES